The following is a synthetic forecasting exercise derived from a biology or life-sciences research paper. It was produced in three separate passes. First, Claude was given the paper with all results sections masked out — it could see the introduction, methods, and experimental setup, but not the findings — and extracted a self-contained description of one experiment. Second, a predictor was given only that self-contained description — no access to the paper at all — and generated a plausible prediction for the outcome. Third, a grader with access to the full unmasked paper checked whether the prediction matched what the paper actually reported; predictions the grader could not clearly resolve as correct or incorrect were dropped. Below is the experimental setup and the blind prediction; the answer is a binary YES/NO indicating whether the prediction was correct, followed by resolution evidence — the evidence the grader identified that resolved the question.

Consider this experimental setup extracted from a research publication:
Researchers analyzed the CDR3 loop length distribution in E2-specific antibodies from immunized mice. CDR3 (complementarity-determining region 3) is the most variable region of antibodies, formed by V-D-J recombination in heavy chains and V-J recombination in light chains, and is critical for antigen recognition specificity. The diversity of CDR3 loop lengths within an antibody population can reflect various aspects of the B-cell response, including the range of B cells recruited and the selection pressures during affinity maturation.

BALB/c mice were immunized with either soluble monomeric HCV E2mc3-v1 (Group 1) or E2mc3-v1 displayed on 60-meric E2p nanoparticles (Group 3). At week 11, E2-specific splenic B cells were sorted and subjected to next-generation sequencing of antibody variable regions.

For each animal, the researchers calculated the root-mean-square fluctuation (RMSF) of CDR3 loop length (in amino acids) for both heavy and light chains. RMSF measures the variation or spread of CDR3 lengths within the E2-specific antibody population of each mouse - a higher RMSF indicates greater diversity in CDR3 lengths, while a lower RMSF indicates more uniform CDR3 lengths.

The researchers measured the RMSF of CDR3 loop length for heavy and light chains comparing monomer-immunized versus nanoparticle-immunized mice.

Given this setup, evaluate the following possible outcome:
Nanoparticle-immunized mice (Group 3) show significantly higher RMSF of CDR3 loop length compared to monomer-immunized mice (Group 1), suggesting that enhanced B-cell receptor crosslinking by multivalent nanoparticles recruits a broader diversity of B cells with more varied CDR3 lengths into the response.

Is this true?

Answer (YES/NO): YES